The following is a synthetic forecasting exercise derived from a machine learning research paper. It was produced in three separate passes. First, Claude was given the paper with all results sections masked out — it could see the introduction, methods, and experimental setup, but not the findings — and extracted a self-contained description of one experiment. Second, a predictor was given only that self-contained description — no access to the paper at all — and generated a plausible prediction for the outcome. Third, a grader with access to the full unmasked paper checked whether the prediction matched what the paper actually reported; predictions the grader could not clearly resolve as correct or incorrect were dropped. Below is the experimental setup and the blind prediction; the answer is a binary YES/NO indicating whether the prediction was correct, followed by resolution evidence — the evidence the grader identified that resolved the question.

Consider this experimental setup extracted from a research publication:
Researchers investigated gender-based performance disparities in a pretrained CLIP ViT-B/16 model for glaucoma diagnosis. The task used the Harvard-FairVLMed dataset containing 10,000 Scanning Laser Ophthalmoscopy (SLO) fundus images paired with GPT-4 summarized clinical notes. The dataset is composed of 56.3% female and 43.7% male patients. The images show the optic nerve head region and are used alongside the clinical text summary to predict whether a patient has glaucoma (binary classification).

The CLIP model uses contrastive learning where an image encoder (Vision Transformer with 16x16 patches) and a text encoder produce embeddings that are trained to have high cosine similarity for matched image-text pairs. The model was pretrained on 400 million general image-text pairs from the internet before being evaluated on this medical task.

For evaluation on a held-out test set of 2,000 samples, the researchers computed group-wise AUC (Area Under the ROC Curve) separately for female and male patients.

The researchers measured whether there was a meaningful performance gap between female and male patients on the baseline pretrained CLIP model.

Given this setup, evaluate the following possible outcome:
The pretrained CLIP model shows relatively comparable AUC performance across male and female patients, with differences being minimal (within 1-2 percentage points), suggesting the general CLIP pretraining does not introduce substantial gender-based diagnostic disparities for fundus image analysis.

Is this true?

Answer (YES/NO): NO